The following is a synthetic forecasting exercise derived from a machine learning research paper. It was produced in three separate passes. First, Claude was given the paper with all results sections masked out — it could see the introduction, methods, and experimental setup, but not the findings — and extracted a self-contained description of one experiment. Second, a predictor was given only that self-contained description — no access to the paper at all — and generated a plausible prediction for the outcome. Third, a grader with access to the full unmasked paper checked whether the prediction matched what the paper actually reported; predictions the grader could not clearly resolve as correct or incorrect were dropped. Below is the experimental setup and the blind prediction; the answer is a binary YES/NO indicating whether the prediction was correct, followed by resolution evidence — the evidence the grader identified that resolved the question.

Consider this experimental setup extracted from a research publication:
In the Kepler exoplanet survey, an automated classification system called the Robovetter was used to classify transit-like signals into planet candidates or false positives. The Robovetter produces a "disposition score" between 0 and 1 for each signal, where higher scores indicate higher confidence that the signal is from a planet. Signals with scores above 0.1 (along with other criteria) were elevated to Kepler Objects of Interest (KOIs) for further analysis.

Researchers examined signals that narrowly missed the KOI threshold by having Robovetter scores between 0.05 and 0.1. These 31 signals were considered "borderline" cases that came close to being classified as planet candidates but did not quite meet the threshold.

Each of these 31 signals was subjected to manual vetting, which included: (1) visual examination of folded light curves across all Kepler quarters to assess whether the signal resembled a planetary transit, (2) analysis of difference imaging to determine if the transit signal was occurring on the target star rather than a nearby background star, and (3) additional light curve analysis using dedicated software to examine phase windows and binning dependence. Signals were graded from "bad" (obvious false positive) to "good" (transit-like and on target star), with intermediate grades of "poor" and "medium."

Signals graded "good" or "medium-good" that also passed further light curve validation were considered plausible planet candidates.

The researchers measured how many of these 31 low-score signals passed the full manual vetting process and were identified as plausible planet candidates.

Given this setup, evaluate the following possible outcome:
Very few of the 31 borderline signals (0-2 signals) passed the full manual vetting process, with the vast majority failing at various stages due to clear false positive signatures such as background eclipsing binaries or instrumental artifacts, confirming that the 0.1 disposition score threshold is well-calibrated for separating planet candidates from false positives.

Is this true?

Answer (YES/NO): NO